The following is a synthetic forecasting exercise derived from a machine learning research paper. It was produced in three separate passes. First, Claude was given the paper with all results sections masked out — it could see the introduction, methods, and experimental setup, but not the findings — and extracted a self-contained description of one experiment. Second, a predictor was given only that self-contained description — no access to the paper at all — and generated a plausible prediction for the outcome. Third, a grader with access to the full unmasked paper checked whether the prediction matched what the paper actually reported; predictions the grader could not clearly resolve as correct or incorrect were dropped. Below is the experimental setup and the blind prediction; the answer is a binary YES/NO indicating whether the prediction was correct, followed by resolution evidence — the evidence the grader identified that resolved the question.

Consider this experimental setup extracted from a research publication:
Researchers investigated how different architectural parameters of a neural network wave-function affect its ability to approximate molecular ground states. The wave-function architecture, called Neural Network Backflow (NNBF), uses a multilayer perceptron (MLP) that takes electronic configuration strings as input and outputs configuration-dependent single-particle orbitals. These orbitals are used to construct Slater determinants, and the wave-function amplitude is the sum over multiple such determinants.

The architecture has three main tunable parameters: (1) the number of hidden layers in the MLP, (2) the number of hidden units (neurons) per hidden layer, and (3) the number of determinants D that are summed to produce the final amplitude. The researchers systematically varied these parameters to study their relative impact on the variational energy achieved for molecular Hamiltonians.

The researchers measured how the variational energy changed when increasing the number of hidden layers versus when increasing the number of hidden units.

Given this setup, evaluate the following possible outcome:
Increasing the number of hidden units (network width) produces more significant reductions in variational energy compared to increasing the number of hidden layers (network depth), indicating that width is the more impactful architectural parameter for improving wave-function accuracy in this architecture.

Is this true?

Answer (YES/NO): YES